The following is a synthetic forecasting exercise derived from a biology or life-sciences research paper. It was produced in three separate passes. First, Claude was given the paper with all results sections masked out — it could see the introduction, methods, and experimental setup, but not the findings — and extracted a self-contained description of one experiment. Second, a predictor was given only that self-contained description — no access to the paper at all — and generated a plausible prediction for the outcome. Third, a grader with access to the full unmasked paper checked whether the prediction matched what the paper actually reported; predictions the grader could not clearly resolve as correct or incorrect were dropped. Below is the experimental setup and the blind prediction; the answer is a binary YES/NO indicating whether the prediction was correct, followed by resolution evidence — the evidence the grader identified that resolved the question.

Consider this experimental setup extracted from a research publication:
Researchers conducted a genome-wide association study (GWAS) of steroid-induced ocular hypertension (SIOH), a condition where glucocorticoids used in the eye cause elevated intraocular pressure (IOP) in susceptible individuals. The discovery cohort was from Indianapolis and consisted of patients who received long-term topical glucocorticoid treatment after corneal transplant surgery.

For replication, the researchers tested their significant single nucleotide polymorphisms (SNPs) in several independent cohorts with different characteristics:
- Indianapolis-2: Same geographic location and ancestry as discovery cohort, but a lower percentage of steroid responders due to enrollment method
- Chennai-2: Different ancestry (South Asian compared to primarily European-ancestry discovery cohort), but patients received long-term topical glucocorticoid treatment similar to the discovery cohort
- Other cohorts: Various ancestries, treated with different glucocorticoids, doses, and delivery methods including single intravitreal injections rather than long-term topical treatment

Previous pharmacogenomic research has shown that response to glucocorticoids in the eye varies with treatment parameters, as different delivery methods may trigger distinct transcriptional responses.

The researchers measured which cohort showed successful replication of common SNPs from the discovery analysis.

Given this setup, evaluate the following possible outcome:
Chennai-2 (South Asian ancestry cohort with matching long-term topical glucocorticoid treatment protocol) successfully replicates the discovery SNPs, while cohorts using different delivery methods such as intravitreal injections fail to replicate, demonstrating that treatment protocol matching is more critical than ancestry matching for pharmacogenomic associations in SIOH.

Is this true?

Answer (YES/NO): YES